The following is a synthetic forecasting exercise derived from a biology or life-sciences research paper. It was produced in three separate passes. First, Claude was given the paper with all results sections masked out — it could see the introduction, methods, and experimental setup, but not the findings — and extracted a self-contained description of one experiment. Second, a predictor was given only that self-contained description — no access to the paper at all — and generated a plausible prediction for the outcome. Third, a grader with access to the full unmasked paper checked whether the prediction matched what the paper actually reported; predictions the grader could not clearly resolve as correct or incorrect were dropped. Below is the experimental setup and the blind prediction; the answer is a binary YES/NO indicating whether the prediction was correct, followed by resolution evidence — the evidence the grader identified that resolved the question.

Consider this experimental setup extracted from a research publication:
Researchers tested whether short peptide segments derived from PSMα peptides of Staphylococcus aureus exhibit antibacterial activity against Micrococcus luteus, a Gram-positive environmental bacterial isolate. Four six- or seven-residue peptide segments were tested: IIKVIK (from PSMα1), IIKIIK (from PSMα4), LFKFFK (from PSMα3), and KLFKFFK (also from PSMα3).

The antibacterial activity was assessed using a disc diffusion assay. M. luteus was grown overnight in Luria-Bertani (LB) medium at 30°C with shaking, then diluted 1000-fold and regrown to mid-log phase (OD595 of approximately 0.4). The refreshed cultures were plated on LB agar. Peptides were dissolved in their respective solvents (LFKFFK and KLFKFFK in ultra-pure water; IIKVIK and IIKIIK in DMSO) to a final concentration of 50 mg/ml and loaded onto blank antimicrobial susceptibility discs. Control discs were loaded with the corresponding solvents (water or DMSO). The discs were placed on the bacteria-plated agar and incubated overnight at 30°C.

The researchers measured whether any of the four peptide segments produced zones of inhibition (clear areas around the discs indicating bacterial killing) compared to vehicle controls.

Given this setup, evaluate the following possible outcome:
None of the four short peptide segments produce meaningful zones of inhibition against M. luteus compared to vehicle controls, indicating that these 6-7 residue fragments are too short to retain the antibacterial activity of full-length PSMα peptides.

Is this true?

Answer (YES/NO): NO